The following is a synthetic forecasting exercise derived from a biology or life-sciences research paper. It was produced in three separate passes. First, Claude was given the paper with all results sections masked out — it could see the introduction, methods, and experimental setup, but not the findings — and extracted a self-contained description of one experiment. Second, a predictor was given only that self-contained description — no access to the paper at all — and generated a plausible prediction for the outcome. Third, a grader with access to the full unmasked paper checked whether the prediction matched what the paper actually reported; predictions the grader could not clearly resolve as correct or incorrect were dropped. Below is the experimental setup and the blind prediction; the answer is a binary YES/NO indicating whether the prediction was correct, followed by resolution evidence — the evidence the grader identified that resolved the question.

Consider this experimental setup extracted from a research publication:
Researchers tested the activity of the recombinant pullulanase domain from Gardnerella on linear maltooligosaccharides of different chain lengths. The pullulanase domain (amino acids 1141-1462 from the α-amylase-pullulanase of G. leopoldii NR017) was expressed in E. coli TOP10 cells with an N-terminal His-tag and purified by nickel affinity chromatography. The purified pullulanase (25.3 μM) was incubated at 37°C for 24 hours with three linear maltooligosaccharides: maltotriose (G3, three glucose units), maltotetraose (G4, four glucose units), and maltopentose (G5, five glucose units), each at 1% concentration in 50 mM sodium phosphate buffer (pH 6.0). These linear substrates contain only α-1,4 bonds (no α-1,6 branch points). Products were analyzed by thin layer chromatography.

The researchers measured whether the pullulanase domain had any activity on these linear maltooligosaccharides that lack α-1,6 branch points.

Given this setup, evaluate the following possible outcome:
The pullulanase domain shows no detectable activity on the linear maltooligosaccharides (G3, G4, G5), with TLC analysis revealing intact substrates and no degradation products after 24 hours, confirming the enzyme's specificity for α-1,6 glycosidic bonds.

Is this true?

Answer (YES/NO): NO